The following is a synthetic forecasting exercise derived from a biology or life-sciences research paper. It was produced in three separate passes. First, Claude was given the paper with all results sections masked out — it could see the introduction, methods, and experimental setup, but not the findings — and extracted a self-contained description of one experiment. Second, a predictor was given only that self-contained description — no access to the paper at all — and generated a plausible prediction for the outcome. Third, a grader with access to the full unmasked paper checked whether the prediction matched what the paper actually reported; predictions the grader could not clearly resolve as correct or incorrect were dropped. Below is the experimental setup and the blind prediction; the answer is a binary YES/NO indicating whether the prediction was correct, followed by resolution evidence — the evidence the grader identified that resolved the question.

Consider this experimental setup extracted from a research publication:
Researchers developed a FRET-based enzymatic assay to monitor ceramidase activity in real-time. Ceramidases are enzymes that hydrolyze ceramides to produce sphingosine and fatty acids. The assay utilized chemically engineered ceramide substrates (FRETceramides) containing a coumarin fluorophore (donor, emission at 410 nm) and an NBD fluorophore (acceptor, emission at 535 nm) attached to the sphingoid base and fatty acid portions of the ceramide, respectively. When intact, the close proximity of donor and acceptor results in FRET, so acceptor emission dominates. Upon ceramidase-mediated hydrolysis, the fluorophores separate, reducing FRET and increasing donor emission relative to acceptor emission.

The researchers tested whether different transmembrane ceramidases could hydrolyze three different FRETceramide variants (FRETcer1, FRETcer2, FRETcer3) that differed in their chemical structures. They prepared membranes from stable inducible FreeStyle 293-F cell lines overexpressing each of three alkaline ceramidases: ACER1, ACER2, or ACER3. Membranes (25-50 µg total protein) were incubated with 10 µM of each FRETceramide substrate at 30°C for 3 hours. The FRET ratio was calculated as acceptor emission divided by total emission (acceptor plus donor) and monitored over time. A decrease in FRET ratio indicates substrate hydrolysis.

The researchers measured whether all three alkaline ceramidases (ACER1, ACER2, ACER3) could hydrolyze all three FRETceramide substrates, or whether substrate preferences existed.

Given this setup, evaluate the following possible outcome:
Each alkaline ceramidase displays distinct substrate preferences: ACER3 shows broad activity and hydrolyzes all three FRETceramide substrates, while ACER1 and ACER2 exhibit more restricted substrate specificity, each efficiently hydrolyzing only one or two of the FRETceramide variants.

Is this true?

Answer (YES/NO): NO